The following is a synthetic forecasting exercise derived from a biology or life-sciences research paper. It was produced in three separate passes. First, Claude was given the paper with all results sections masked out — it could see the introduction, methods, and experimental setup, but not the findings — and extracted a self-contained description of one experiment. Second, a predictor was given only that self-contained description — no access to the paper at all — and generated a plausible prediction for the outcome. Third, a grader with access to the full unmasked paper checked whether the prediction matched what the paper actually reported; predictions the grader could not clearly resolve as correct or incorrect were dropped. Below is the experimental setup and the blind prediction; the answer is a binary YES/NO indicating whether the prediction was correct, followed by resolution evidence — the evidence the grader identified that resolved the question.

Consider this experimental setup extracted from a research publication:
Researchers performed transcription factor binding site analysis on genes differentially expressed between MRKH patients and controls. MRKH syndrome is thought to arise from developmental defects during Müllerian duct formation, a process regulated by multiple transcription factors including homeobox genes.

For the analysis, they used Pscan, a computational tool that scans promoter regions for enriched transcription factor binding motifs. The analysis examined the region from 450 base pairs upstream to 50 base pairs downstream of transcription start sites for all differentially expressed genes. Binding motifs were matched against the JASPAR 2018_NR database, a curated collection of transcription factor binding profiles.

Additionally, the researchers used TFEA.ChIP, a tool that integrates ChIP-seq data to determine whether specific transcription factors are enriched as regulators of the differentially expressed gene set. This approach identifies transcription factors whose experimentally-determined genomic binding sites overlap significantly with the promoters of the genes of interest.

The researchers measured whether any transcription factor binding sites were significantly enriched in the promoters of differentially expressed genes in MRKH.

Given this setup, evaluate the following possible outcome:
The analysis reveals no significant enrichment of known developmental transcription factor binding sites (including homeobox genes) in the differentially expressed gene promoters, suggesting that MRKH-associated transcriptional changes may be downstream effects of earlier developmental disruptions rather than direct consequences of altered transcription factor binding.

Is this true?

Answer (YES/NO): NO